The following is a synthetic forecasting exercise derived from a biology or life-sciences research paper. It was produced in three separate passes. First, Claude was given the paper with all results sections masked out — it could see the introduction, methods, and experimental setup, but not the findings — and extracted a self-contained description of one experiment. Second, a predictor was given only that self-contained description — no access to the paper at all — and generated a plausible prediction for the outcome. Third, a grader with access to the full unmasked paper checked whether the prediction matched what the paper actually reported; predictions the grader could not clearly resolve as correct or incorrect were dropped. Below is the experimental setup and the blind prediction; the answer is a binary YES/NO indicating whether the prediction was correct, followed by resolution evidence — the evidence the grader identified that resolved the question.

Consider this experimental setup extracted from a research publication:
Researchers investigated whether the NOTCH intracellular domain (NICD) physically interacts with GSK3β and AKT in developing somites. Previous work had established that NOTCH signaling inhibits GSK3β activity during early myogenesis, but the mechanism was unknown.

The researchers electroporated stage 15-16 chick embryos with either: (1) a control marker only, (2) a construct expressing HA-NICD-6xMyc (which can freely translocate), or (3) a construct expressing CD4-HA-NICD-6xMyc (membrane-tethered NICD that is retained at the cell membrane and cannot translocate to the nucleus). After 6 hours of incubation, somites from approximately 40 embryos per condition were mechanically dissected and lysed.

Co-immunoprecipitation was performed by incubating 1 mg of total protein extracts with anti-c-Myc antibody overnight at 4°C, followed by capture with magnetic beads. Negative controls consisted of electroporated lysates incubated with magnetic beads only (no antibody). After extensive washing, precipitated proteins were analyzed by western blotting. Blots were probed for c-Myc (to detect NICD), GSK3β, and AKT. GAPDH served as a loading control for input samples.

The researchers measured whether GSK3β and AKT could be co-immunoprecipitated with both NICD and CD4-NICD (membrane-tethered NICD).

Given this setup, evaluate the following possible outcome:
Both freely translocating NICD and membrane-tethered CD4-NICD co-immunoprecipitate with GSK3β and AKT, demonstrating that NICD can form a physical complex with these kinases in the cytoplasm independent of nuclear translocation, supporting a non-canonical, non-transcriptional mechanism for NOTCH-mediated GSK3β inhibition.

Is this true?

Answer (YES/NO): YES